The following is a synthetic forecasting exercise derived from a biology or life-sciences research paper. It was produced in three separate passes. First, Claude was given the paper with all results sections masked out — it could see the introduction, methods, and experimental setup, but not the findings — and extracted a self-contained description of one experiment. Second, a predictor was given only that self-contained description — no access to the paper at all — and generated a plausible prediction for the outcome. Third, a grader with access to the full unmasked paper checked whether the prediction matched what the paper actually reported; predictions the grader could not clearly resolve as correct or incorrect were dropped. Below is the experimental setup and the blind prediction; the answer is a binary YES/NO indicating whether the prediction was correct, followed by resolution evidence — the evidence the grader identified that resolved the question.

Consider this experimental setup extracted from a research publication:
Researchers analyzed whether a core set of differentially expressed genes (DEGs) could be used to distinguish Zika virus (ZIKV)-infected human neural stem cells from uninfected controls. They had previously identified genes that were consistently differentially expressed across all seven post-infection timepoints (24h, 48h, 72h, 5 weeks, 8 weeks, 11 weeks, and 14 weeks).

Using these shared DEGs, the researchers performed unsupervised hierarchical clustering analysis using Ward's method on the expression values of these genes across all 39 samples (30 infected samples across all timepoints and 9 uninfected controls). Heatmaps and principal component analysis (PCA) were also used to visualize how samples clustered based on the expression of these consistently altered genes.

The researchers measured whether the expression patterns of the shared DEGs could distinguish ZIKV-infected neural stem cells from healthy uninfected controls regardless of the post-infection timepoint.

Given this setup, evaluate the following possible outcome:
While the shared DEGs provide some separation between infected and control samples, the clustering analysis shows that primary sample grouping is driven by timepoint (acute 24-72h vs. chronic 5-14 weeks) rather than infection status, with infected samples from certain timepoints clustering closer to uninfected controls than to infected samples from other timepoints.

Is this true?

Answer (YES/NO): NO